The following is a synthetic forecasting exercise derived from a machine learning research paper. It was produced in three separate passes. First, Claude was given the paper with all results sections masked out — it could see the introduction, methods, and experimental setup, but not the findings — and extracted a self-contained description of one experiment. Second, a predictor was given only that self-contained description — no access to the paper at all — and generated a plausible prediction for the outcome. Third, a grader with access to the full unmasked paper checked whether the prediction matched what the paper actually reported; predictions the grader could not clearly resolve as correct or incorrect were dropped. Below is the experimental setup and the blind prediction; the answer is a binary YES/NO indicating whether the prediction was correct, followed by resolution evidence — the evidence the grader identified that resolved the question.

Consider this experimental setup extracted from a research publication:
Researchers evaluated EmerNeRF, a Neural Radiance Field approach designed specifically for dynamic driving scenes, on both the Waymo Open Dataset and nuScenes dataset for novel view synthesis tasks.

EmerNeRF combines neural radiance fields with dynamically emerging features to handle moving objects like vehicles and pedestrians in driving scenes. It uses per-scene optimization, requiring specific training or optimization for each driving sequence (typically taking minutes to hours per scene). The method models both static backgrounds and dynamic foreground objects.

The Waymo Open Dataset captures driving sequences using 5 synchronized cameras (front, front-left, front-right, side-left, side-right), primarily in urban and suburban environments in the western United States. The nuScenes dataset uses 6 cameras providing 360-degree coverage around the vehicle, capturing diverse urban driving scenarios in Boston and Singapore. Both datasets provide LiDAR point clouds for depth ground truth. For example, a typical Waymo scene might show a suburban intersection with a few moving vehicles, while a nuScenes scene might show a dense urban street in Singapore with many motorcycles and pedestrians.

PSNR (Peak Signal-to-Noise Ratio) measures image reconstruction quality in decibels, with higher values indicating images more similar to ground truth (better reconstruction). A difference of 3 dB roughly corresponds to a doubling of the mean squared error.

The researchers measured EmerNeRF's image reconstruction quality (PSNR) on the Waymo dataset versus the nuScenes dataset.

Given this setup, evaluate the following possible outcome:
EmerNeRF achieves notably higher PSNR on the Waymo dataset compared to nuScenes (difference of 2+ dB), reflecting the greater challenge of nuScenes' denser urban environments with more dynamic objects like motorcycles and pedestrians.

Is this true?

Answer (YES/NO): YES